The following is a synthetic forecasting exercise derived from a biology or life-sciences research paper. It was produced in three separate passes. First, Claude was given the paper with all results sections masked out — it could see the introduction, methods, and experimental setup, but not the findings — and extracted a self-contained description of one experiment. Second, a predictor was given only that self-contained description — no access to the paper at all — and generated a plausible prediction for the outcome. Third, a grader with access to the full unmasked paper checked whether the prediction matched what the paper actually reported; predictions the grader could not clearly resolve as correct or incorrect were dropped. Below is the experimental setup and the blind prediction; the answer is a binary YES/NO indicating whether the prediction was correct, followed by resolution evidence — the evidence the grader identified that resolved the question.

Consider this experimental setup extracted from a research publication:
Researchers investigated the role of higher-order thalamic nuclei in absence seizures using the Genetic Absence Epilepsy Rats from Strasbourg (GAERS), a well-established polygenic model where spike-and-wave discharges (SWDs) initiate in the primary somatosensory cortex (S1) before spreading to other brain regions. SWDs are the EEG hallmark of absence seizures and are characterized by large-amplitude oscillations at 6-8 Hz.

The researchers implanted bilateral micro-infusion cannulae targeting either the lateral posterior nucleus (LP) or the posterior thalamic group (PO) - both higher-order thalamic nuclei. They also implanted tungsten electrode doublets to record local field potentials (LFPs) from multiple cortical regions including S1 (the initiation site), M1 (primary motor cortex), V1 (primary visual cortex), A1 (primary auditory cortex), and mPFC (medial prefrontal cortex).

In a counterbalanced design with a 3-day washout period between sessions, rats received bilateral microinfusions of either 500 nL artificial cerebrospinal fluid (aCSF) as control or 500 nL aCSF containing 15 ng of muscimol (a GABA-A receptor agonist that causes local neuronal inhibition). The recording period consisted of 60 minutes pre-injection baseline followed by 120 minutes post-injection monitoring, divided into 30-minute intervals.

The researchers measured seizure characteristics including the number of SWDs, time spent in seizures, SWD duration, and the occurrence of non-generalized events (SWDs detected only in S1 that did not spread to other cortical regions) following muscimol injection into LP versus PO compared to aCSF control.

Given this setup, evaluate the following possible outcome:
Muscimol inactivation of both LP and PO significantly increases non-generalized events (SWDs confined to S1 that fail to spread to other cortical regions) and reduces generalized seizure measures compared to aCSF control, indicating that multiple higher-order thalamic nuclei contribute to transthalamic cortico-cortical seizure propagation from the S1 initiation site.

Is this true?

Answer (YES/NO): NO